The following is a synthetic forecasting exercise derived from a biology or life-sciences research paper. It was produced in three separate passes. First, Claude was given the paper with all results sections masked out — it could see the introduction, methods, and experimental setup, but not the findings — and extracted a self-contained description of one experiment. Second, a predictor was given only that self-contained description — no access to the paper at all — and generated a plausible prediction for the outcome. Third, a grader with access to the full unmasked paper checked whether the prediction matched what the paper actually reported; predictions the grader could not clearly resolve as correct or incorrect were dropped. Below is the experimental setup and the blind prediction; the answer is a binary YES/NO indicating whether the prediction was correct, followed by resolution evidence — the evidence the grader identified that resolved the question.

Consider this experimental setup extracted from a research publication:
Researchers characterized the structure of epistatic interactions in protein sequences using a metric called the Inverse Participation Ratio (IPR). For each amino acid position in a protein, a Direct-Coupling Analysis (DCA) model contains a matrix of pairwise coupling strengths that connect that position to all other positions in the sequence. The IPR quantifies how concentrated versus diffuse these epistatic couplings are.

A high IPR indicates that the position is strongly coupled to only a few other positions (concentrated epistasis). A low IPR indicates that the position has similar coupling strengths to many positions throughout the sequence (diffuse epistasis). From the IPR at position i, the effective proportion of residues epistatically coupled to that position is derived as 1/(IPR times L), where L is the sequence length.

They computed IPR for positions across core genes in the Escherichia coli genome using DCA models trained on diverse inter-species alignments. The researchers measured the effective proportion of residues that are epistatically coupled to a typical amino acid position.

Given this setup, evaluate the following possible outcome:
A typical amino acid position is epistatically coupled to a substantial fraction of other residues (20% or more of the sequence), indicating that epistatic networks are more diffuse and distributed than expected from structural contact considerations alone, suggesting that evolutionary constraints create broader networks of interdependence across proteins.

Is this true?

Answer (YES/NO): YES